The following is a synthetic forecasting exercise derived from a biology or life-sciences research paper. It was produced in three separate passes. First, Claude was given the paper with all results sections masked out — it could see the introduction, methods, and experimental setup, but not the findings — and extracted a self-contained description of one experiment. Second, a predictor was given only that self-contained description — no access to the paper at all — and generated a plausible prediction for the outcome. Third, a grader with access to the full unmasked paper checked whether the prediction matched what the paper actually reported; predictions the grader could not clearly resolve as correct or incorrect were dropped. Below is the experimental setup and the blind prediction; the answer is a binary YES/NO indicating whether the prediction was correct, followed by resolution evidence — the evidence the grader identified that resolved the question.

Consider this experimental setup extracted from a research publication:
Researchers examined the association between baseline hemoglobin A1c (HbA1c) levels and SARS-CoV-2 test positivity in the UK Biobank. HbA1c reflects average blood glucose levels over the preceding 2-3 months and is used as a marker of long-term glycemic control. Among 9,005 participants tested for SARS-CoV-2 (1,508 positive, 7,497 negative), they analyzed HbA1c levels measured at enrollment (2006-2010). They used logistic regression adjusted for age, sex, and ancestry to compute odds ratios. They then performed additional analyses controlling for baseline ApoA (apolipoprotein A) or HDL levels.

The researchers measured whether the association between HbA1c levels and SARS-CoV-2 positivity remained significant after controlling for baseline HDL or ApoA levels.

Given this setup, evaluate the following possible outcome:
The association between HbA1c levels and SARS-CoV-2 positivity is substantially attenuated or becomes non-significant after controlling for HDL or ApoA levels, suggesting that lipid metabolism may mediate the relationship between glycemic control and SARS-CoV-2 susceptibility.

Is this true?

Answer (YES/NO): YES